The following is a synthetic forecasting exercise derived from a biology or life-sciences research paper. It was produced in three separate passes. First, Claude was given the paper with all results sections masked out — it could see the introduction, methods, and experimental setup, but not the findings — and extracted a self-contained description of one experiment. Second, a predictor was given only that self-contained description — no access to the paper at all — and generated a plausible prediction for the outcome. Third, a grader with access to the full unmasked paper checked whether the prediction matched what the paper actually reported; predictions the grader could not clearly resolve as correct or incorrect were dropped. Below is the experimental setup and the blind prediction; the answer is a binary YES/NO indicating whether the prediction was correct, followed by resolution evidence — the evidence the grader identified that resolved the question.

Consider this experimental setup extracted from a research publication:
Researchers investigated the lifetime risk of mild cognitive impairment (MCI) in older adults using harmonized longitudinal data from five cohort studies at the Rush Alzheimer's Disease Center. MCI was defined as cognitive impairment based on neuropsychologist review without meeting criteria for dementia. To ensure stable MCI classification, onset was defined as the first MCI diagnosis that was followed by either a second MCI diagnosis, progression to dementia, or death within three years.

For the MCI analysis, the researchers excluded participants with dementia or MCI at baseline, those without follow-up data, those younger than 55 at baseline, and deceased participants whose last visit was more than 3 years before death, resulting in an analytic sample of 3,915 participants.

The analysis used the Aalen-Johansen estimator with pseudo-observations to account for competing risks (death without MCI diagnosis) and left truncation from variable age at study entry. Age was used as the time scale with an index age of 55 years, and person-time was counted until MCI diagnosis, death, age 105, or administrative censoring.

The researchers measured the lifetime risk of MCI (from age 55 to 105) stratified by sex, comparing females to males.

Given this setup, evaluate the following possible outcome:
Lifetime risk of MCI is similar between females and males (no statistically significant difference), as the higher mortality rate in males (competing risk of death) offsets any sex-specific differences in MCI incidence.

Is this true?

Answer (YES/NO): NO